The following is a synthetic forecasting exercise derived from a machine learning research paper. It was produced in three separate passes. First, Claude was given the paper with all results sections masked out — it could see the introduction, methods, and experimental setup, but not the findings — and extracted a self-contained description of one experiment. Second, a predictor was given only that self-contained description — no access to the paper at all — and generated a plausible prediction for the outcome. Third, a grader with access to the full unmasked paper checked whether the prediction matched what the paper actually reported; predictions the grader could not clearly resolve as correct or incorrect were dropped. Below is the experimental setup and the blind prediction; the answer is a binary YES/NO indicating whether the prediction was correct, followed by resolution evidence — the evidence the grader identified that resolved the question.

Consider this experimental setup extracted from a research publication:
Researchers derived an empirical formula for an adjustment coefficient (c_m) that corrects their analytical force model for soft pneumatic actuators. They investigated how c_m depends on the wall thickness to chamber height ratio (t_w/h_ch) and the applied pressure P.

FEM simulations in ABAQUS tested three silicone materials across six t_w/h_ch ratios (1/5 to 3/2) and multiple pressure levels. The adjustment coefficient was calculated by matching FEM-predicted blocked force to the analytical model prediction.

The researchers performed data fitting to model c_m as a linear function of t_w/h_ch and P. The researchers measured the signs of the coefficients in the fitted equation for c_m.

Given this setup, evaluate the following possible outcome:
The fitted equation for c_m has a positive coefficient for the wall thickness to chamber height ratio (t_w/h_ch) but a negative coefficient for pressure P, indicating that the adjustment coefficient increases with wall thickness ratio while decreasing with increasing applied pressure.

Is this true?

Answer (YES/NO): NO